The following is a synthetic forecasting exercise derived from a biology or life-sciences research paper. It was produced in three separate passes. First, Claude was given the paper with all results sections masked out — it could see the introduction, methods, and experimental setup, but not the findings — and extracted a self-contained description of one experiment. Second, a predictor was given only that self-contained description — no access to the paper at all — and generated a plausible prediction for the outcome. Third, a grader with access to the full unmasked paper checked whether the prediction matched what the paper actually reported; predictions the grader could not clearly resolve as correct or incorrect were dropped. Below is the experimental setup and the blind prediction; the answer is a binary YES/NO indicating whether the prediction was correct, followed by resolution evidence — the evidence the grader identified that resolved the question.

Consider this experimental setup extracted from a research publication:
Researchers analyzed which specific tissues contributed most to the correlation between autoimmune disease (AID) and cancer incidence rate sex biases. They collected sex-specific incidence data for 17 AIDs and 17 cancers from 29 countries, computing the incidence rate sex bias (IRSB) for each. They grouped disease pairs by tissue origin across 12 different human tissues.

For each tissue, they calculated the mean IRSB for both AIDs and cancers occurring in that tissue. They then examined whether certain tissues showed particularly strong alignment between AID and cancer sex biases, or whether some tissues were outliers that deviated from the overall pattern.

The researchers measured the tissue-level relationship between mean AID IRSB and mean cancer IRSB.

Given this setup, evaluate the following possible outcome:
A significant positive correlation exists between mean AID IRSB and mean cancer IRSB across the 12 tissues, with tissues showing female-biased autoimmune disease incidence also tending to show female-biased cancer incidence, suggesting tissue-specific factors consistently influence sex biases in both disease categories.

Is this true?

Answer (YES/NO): NO